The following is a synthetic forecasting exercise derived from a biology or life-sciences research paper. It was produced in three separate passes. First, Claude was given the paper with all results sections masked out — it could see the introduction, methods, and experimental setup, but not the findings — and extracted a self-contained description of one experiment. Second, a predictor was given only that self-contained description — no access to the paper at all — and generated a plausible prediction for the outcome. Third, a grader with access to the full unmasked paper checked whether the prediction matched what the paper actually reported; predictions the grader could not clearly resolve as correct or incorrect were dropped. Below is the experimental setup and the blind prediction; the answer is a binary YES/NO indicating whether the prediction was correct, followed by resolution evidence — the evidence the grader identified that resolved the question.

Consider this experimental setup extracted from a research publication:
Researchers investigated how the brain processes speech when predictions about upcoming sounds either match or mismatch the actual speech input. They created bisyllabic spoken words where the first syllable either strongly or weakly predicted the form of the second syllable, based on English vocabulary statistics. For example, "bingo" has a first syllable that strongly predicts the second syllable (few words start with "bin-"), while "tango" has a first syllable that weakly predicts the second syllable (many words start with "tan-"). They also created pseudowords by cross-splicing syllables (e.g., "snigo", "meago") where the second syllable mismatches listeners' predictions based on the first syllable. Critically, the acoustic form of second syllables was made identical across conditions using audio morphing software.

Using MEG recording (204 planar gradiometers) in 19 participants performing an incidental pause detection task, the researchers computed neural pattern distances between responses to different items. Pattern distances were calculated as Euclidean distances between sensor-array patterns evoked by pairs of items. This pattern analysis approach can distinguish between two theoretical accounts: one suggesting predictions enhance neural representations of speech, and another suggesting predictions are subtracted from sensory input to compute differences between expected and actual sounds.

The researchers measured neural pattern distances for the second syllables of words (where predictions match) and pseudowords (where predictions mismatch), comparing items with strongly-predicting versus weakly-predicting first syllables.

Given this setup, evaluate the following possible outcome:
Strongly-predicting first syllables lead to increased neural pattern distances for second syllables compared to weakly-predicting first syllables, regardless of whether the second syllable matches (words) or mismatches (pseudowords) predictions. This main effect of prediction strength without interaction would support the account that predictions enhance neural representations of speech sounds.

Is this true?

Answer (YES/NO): NO